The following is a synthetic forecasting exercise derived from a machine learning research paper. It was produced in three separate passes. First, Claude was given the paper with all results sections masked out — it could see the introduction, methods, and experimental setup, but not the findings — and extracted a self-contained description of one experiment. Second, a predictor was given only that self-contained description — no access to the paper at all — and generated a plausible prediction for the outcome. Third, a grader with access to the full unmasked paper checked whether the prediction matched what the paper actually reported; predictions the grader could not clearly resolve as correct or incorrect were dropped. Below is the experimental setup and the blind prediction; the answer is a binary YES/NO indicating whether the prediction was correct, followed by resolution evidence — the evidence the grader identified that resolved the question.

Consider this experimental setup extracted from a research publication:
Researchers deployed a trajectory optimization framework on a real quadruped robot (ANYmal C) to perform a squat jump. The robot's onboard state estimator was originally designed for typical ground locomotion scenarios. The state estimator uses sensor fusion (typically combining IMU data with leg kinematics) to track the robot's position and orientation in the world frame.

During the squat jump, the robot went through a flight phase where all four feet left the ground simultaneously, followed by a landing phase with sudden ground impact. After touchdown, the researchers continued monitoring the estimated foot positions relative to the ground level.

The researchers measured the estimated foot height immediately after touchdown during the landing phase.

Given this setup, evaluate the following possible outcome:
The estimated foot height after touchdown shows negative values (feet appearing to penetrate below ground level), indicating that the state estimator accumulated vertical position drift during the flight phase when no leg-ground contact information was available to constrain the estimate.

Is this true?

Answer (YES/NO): YES